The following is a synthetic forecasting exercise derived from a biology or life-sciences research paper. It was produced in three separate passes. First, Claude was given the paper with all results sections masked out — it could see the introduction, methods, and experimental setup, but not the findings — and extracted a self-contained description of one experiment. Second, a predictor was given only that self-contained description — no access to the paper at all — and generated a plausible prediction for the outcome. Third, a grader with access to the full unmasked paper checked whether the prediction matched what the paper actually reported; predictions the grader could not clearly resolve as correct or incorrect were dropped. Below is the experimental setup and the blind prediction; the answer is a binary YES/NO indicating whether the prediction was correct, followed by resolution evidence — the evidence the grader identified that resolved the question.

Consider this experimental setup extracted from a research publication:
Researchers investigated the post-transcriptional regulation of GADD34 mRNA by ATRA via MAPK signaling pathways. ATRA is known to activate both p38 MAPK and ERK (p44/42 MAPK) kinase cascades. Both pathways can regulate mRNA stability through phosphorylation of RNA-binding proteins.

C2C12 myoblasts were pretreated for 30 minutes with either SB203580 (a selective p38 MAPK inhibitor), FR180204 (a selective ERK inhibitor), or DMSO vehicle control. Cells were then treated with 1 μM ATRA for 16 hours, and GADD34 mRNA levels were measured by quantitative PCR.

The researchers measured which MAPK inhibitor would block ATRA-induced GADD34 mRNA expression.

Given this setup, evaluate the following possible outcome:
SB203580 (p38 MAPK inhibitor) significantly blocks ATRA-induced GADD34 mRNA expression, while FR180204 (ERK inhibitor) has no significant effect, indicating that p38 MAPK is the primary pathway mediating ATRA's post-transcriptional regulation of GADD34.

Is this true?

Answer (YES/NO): NO